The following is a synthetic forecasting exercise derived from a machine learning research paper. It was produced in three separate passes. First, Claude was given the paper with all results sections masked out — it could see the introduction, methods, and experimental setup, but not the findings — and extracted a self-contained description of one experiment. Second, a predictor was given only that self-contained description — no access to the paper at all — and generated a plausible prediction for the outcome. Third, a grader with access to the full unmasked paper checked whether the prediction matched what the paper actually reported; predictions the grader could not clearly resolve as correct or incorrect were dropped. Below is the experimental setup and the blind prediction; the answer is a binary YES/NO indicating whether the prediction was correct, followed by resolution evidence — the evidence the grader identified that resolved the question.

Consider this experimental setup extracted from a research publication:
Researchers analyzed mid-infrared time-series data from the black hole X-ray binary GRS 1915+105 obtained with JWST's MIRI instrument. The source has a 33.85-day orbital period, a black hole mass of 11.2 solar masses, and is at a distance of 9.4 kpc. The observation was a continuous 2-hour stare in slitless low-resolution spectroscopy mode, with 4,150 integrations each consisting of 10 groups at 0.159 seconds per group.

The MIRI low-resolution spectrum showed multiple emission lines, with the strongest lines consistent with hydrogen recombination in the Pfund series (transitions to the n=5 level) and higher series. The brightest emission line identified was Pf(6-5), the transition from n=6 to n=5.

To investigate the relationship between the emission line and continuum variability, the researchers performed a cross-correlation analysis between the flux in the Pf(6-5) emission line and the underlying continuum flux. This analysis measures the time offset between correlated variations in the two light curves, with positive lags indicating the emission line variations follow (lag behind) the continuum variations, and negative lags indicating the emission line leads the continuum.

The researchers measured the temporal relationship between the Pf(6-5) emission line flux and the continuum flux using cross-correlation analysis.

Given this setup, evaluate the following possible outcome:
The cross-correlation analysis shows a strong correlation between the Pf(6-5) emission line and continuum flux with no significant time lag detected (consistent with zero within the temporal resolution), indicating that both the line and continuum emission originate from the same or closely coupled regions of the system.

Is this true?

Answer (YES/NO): NO